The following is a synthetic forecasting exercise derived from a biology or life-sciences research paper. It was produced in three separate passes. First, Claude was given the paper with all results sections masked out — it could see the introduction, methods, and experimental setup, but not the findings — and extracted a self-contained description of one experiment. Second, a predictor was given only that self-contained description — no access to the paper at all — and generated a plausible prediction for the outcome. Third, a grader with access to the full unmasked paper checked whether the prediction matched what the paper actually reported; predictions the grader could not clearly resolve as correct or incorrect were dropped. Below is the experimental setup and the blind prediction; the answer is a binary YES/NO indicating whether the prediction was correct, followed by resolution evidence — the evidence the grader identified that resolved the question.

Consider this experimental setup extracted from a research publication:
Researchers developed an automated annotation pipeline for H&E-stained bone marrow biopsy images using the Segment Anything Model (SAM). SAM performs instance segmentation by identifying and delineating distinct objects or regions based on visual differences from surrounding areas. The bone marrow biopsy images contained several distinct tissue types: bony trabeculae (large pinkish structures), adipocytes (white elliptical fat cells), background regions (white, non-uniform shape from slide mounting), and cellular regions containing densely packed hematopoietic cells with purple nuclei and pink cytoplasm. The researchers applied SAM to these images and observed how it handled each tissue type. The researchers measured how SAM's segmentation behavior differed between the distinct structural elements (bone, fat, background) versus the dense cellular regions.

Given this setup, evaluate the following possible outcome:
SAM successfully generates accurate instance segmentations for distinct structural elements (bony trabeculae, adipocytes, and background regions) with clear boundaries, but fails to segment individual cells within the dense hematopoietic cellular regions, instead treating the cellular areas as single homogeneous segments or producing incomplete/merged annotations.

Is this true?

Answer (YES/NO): NO